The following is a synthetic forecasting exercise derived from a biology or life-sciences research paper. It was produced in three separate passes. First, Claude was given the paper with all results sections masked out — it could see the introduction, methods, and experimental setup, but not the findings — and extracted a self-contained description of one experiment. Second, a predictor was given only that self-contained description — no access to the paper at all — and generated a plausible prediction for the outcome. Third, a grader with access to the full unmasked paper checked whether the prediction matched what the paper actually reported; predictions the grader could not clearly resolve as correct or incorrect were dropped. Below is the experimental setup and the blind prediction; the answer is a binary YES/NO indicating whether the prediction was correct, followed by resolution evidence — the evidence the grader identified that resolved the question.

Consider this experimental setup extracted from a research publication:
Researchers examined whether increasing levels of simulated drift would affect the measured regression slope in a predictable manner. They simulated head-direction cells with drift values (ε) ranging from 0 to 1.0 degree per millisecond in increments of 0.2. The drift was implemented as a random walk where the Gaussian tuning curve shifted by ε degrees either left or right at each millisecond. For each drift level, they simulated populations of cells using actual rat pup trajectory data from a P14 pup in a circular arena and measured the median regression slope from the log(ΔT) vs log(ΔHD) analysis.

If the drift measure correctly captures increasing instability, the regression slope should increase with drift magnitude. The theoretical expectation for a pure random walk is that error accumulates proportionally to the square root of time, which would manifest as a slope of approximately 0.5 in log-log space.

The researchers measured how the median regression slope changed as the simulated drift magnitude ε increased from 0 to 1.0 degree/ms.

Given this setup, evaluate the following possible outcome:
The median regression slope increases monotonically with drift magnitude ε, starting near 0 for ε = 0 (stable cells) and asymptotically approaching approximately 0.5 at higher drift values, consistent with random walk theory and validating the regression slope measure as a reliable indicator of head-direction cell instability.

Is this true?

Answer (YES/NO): NO